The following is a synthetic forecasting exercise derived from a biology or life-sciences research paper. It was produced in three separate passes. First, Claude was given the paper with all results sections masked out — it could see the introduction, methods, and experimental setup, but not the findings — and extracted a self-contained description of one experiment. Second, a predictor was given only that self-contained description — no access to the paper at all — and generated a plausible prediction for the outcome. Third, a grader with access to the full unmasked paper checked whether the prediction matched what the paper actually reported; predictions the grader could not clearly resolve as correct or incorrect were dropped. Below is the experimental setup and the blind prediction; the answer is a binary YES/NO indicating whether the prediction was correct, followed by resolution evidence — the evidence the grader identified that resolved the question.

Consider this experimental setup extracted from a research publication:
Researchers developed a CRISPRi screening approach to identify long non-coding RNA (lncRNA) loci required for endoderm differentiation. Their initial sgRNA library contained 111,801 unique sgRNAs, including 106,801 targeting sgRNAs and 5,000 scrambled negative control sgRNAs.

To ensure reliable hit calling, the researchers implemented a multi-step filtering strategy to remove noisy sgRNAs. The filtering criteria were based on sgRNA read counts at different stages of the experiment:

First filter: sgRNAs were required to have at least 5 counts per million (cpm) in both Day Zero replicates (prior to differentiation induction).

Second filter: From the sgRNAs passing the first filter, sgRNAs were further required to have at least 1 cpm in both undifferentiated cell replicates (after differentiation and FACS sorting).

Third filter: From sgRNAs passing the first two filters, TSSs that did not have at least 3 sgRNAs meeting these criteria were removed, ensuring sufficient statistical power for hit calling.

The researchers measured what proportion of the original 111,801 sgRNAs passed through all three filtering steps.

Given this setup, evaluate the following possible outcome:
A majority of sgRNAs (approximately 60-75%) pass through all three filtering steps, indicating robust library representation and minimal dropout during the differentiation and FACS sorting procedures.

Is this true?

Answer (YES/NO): NO